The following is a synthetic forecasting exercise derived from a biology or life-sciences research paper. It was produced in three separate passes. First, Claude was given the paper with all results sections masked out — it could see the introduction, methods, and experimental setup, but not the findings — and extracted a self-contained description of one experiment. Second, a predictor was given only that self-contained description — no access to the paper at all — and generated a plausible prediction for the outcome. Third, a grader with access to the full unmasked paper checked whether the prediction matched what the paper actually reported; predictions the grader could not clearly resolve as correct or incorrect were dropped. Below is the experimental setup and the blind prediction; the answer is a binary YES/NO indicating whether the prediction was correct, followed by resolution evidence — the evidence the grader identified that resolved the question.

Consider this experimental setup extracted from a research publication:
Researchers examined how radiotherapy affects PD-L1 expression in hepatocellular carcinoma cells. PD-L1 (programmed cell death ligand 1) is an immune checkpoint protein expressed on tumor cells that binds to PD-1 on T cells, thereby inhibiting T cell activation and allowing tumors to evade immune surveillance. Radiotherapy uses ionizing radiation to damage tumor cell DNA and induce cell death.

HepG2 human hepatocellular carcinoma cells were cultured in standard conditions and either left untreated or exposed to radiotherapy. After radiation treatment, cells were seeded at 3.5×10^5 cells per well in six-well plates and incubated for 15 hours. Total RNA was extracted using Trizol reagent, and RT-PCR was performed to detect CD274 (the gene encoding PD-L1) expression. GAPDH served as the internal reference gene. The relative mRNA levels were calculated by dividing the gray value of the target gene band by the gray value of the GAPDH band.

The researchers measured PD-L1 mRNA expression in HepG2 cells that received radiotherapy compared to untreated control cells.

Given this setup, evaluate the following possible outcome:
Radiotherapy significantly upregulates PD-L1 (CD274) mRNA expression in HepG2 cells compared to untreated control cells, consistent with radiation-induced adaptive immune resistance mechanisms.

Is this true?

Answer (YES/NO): YES